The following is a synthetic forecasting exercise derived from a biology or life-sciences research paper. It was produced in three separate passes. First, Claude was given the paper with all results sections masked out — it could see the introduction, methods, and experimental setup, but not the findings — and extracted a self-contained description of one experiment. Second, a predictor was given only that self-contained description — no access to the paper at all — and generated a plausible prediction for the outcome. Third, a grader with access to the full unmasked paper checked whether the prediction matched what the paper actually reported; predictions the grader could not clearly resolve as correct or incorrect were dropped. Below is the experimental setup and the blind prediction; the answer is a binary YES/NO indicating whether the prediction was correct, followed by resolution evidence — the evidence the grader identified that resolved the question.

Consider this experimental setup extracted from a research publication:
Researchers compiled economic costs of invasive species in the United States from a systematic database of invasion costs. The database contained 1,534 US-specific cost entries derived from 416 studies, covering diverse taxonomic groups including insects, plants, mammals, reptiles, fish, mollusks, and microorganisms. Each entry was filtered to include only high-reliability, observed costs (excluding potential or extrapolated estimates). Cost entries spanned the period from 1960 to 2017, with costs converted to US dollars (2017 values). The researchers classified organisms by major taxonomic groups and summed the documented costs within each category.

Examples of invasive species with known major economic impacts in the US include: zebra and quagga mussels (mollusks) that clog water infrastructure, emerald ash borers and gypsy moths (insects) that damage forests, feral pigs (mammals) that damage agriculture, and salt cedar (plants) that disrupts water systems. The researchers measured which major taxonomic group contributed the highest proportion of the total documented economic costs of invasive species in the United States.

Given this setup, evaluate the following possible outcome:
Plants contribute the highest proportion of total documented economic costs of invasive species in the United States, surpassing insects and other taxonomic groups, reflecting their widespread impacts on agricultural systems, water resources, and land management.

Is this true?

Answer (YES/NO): NO